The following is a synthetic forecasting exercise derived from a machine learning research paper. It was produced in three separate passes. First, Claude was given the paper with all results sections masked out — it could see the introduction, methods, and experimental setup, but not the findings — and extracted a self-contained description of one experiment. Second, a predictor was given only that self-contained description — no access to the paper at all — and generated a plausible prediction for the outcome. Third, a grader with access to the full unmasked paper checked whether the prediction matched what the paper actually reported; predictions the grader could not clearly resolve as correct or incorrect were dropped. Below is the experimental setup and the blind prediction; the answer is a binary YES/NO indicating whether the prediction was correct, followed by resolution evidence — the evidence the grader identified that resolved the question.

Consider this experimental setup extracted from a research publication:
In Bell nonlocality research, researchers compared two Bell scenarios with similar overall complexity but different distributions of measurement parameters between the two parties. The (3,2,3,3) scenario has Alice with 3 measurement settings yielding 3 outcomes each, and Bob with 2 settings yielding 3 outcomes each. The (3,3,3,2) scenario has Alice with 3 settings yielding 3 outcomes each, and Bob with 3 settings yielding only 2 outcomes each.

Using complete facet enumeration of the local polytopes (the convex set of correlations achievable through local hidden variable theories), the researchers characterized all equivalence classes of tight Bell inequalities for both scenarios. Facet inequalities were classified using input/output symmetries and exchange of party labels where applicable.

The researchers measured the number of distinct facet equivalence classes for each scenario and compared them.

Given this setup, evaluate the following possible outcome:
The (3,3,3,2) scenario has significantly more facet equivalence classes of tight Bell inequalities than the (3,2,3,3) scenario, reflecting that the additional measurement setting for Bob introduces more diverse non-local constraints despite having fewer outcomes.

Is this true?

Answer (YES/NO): NO